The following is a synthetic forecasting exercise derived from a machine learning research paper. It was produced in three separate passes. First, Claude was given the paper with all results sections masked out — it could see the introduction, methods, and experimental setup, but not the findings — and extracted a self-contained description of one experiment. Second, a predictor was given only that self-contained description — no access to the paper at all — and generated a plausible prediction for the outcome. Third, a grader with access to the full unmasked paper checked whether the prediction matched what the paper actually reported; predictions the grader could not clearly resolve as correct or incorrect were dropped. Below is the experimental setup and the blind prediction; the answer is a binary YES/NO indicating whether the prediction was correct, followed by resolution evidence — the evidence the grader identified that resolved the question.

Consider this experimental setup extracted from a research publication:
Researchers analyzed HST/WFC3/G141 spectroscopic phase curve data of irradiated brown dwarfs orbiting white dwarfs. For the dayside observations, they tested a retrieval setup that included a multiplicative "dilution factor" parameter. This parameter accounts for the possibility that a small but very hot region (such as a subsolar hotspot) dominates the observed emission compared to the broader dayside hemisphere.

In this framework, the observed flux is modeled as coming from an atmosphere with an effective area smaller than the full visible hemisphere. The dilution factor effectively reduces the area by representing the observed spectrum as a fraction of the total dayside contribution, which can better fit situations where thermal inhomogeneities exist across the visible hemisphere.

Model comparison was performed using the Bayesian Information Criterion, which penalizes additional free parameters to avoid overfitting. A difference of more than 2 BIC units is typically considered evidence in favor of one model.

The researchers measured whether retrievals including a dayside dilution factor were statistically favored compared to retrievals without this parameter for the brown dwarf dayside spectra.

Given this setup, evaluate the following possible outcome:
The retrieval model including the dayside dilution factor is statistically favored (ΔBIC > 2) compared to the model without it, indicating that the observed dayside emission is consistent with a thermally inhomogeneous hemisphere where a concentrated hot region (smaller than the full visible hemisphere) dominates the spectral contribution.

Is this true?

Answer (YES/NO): YES